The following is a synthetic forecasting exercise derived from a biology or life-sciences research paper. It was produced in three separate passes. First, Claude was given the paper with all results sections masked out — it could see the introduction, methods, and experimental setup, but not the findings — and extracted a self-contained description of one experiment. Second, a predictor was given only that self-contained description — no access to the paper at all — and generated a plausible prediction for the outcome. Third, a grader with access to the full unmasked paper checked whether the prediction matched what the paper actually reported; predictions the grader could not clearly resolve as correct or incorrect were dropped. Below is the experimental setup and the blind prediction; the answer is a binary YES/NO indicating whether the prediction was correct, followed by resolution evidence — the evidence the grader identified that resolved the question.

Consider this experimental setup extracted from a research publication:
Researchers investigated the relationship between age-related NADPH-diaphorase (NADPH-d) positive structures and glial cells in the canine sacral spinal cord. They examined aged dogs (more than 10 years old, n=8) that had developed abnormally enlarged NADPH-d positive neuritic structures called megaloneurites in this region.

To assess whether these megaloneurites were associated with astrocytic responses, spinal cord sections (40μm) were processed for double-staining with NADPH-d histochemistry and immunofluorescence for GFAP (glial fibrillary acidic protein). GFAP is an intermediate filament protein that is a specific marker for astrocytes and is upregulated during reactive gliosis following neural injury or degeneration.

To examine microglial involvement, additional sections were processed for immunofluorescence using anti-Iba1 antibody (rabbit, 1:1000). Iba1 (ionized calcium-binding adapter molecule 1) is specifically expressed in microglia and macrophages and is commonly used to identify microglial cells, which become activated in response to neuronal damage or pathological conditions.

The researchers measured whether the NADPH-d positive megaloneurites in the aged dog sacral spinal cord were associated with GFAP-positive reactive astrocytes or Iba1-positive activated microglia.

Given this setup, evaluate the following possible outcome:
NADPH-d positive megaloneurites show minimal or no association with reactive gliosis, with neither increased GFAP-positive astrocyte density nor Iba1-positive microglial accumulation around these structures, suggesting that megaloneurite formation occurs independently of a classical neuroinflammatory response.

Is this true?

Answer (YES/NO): NO